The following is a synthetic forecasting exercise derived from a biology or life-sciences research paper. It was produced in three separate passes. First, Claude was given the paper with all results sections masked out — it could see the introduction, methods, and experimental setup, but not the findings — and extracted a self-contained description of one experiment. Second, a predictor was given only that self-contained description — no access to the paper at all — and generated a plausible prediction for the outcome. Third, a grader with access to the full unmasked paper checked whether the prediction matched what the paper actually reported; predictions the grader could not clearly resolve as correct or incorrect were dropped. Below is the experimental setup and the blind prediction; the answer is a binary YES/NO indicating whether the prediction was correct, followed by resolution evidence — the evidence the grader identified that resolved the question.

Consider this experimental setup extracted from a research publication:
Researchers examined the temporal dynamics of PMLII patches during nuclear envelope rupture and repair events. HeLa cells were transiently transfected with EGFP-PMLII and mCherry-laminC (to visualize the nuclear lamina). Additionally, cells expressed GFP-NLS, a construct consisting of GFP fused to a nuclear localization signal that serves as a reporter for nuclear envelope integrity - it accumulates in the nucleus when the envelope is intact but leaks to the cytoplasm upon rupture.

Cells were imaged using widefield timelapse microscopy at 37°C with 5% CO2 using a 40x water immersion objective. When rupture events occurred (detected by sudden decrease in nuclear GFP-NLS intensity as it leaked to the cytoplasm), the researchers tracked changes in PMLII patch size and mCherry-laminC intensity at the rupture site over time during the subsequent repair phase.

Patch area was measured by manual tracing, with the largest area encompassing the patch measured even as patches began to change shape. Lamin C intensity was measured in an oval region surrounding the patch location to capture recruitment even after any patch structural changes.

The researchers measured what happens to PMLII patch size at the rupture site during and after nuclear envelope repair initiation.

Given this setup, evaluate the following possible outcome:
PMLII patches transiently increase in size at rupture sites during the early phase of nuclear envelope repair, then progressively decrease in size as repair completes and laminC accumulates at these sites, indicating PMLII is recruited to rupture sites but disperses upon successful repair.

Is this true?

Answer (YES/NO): NO